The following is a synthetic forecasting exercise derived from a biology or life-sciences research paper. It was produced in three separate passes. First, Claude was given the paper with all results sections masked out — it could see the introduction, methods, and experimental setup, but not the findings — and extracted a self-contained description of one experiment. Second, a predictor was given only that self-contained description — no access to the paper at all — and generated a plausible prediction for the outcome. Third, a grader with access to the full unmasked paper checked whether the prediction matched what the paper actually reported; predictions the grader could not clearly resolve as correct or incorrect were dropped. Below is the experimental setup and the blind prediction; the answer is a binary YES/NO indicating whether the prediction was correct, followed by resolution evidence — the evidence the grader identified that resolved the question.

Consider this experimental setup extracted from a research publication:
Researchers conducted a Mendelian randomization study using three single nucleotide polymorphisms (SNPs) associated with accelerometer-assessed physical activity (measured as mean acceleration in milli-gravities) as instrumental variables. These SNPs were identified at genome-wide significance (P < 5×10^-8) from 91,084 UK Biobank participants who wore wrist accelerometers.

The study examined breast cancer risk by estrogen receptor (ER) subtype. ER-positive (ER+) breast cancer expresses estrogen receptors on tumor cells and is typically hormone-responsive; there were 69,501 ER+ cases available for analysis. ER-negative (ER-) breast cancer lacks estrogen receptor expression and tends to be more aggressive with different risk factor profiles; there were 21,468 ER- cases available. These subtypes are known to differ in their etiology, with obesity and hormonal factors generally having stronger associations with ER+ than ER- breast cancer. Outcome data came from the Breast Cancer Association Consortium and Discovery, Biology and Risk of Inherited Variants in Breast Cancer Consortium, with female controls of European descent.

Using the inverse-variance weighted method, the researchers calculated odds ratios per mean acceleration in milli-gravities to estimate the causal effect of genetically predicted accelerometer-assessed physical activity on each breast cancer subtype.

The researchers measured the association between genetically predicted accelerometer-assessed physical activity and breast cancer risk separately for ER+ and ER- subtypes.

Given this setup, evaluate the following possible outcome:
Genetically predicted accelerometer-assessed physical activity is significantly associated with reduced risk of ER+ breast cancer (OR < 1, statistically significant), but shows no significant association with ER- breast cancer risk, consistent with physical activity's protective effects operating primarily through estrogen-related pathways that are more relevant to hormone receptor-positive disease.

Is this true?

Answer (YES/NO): YES